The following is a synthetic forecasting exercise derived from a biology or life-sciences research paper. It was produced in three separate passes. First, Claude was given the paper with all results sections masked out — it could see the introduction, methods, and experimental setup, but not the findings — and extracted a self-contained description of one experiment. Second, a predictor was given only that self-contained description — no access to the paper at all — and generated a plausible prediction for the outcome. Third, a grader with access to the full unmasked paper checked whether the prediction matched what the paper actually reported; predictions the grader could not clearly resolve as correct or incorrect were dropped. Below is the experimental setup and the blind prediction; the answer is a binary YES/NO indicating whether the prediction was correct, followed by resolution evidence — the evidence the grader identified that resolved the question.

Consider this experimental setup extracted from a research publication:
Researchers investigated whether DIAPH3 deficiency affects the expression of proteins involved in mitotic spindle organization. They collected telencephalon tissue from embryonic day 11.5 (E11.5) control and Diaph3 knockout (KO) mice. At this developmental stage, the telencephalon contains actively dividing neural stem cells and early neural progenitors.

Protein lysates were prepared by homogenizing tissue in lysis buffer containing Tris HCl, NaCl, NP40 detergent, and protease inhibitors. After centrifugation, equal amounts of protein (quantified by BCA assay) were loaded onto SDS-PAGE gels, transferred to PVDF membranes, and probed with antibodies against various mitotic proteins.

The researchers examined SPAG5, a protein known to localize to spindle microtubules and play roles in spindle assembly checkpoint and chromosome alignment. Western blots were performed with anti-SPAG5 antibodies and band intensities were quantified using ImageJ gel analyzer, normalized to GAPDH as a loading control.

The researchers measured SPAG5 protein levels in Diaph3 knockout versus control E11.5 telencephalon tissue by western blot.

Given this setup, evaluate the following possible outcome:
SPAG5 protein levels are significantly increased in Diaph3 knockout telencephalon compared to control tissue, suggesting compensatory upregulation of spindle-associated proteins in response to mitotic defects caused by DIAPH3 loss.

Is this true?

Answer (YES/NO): NO